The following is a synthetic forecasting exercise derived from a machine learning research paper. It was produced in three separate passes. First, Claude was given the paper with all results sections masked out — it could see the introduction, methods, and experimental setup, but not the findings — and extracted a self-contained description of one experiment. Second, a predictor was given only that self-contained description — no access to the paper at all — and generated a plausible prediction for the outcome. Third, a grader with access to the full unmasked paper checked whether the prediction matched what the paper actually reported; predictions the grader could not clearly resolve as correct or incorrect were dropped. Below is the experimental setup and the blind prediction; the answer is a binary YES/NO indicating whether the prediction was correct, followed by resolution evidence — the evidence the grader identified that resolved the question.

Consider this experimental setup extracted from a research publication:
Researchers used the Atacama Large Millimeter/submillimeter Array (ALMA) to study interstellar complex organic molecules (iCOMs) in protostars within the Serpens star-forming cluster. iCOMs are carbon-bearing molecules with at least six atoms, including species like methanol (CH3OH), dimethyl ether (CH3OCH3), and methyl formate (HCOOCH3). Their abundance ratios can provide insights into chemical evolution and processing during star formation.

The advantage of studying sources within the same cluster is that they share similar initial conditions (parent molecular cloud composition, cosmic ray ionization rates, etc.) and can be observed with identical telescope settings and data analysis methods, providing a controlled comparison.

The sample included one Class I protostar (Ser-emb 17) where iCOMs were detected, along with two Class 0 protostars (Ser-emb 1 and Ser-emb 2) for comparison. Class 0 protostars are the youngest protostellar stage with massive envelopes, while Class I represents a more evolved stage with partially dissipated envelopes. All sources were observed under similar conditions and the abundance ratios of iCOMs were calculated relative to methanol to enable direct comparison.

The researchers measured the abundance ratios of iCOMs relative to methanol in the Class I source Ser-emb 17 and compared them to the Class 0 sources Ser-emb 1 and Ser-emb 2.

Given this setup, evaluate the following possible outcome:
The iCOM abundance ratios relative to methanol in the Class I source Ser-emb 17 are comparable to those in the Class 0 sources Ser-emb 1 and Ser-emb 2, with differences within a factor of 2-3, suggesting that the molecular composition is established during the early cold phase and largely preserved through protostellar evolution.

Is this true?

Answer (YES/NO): YES